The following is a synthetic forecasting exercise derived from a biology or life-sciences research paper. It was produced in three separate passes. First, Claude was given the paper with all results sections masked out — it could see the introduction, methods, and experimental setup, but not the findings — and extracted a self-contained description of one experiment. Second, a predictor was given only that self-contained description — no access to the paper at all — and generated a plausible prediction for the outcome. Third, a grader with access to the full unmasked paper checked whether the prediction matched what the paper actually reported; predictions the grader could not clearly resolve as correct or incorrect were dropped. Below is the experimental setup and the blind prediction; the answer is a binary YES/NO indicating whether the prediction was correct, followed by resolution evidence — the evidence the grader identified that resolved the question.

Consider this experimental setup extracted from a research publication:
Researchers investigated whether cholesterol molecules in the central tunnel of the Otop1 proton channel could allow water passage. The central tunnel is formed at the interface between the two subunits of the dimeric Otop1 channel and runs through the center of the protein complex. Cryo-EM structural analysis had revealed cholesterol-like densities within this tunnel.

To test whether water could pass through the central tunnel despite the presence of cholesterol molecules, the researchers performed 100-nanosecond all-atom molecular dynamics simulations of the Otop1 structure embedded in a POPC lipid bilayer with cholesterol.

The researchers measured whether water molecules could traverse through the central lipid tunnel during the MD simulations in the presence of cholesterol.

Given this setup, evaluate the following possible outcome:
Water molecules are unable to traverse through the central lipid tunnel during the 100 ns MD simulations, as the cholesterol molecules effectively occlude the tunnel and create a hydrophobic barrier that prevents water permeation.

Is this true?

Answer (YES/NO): YES